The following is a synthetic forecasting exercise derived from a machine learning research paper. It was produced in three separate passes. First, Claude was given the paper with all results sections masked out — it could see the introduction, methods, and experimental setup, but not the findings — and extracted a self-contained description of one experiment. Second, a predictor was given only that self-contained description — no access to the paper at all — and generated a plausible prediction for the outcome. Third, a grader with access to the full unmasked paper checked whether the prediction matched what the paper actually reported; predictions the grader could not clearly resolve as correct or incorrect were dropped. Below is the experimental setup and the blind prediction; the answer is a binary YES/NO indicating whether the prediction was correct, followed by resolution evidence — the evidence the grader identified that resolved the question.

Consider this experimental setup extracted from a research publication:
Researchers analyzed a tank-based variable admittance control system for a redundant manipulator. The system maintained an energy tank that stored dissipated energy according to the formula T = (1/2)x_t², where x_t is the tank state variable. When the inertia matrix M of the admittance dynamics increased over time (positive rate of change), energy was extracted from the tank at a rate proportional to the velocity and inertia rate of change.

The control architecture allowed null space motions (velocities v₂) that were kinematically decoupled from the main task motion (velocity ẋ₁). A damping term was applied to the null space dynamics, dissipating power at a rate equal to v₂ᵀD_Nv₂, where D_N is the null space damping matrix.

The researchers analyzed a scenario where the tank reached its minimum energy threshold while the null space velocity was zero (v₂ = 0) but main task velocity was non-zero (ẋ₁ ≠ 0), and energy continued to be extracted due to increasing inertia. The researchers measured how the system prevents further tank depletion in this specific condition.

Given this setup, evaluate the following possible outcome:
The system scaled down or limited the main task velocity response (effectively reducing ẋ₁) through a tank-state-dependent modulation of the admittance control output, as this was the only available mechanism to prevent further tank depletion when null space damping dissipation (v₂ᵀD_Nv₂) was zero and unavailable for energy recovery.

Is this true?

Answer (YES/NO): NO